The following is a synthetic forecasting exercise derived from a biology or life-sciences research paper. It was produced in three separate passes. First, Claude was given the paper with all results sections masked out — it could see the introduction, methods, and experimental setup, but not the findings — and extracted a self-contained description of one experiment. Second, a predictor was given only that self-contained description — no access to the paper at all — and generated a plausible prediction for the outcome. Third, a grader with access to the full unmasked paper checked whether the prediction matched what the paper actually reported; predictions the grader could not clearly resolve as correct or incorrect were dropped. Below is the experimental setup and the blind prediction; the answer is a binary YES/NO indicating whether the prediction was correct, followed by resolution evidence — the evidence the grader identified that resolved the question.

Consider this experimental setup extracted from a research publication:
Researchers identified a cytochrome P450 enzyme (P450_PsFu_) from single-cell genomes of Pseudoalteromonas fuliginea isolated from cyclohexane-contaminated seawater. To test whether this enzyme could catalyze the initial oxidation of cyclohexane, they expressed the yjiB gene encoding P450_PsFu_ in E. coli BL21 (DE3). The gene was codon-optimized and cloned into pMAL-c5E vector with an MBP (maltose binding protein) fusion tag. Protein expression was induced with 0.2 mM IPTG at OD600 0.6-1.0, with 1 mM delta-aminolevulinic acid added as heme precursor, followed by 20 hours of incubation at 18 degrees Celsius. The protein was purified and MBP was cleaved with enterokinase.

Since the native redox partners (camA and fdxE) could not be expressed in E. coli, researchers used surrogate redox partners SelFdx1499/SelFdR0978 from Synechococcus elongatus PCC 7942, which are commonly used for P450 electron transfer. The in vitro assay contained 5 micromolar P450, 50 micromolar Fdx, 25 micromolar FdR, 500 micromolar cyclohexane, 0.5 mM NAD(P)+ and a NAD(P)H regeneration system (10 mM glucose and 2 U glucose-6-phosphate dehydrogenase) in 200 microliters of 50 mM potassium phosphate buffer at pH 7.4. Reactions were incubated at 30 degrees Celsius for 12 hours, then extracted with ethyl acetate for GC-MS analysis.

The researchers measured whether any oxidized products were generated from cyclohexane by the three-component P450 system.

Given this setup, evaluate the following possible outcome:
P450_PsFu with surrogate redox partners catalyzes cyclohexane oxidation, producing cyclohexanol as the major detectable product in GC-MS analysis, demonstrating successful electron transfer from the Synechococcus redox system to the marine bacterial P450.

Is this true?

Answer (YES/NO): YES